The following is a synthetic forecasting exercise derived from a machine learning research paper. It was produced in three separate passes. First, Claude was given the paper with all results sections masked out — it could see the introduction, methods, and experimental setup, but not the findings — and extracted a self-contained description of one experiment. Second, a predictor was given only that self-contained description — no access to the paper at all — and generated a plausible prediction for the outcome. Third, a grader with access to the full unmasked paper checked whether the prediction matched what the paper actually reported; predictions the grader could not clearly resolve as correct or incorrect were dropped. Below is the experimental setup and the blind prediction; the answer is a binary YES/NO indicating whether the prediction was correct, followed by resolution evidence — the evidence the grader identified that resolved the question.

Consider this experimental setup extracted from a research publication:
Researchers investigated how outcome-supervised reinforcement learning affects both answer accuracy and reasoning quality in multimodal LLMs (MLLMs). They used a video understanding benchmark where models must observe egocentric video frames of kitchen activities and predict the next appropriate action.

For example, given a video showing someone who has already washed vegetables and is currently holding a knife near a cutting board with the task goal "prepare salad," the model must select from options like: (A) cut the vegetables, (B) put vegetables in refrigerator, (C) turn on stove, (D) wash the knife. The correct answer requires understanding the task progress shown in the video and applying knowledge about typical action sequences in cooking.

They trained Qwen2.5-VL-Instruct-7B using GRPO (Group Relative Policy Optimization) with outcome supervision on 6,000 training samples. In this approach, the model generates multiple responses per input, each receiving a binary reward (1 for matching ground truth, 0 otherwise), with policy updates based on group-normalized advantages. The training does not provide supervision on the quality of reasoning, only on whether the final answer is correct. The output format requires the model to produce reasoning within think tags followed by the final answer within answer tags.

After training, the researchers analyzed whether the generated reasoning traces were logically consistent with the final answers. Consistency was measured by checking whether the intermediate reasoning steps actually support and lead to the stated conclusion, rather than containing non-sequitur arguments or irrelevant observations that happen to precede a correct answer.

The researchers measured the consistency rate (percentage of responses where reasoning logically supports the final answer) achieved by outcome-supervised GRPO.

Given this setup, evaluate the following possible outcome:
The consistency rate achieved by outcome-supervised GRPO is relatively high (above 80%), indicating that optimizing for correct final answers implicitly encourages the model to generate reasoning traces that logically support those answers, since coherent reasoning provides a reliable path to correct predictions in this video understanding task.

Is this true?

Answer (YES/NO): NO